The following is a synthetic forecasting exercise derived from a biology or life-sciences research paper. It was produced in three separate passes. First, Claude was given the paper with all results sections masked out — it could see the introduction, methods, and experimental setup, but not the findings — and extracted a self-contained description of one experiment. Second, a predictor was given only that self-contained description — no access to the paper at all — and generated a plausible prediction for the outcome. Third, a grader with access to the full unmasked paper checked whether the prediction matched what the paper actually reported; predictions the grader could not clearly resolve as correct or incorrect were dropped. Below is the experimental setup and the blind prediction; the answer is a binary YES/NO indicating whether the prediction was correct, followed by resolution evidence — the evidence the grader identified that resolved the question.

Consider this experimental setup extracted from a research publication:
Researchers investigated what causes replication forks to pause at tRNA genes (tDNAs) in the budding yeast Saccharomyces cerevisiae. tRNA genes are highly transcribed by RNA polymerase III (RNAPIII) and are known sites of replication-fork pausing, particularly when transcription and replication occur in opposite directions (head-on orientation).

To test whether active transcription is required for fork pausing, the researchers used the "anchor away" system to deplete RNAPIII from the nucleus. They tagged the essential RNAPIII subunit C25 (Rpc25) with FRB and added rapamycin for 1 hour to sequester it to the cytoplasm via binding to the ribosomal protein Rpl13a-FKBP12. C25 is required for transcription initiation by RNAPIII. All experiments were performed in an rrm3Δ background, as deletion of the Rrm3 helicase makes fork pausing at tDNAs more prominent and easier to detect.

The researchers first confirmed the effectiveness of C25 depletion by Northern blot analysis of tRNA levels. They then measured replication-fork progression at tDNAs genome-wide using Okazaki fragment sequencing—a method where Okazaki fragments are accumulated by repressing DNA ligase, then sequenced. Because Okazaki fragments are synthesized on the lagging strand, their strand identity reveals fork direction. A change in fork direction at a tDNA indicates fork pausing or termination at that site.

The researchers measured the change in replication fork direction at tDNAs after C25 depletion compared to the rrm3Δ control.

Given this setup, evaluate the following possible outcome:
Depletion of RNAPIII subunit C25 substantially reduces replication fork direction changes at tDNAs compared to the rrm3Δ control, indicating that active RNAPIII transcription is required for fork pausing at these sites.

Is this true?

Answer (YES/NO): NO